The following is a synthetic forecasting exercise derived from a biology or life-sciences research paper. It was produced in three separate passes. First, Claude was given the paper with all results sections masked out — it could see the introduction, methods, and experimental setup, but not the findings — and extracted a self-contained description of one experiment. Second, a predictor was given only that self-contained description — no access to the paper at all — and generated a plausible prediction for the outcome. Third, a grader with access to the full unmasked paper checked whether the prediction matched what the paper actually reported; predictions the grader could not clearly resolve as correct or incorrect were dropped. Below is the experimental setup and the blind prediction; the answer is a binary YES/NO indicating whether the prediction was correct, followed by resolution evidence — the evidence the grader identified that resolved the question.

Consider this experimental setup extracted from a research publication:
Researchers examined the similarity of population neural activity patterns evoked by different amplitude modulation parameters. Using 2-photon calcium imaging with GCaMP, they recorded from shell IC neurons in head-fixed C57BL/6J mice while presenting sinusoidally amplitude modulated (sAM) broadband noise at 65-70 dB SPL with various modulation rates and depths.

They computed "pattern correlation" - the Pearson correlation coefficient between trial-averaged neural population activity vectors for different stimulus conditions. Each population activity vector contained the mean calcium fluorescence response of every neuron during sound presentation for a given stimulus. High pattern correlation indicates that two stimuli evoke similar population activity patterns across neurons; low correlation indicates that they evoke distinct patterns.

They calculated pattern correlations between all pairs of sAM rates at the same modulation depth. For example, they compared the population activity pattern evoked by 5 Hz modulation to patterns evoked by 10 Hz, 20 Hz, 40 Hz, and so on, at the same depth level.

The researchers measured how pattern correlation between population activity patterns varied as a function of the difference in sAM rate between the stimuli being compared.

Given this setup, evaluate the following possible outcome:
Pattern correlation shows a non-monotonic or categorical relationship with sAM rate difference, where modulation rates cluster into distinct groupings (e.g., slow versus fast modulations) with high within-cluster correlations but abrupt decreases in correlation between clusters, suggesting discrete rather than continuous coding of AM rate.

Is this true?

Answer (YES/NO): NO